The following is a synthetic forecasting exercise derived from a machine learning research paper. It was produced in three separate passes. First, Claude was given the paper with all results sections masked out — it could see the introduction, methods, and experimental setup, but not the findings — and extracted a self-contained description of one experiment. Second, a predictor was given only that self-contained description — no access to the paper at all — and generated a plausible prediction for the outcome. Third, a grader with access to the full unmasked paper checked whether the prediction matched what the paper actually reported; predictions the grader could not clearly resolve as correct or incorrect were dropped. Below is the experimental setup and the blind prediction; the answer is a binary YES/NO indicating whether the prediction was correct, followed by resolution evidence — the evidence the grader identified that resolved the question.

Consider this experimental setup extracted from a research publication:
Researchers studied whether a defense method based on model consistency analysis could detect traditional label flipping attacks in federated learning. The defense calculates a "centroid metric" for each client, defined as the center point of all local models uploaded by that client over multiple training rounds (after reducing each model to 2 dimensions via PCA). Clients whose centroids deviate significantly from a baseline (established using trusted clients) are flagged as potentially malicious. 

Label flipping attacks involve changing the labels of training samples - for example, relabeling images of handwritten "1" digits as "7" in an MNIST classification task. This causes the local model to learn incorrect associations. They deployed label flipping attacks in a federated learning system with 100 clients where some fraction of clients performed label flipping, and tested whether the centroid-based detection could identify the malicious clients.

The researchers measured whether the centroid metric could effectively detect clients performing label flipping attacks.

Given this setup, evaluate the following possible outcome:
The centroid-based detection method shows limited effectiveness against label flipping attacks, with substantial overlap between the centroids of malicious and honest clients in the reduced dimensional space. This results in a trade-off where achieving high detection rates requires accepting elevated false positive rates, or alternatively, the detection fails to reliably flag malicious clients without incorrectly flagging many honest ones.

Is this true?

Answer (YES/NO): NO